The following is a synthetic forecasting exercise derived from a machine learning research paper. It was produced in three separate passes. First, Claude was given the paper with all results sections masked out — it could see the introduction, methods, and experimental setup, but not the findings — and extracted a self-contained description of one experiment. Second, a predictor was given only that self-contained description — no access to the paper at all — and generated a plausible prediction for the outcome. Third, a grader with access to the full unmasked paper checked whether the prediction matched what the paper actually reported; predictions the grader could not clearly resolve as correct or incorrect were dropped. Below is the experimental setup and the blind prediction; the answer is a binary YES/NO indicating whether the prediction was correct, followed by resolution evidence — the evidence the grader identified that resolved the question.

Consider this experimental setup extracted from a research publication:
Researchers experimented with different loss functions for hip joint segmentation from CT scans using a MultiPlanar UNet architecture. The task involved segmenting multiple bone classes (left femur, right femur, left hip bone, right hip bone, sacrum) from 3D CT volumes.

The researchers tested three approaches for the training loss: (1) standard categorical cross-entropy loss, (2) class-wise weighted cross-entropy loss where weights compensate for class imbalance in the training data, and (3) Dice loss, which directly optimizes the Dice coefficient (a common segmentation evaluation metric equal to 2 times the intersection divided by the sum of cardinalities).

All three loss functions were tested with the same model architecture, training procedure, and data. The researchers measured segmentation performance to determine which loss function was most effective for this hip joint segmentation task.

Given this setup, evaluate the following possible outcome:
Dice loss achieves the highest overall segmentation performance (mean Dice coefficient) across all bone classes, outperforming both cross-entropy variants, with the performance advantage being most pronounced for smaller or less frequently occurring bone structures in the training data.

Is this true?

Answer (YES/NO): NO